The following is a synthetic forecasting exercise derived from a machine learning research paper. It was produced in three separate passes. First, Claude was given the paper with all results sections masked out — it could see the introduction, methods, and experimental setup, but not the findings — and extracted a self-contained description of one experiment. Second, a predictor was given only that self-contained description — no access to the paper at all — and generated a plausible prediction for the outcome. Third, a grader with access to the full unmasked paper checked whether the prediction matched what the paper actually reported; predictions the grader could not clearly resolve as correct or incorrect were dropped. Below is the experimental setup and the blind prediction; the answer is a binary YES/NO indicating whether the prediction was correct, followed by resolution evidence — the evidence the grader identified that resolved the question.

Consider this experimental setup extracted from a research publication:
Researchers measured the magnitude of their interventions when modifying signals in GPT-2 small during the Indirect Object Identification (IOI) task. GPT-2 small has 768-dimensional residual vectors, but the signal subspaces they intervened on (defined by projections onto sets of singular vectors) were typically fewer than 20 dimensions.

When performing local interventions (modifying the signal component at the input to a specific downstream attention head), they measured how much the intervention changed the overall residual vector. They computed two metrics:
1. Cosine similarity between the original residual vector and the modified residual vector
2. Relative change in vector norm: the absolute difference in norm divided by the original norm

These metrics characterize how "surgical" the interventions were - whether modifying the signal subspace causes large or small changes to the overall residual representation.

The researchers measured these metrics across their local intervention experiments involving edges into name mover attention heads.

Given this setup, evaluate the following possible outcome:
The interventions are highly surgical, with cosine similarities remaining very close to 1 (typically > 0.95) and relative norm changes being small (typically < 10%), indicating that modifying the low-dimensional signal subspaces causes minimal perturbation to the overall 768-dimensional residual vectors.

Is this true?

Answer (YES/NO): YES